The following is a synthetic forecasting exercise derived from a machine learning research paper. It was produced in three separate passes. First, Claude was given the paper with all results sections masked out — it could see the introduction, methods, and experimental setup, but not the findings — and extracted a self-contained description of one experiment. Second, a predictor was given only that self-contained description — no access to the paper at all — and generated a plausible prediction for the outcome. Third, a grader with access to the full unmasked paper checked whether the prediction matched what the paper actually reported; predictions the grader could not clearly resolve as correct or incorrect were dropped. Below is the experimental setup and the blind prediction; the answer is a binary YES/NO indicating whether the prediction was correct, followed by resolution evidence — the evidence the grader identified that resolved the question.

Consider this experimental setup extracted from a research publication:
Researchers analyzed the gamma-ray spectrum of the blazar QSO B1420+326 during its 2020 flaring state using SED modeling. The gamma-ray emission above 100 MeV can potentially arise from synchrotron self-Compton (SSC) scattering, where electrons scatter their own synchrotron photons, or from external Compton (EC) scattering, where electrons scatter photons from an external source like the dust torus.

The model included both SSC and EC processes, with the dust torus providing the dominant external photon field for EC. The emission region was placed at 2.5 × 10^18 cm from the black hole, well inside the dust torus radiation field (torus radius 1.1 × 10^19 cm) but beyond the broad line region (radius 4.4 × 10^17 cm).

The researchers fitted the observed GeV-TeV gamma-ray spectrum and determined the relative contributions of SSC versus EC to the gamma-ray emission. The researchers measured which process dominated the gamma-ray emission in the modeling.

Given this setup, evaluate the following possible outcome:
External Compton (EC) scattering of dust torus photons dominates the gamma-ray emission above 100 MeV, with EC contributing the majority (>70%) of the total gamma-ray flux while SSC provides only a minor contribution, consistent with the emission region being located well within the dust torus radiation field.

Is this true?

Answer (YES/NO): YES